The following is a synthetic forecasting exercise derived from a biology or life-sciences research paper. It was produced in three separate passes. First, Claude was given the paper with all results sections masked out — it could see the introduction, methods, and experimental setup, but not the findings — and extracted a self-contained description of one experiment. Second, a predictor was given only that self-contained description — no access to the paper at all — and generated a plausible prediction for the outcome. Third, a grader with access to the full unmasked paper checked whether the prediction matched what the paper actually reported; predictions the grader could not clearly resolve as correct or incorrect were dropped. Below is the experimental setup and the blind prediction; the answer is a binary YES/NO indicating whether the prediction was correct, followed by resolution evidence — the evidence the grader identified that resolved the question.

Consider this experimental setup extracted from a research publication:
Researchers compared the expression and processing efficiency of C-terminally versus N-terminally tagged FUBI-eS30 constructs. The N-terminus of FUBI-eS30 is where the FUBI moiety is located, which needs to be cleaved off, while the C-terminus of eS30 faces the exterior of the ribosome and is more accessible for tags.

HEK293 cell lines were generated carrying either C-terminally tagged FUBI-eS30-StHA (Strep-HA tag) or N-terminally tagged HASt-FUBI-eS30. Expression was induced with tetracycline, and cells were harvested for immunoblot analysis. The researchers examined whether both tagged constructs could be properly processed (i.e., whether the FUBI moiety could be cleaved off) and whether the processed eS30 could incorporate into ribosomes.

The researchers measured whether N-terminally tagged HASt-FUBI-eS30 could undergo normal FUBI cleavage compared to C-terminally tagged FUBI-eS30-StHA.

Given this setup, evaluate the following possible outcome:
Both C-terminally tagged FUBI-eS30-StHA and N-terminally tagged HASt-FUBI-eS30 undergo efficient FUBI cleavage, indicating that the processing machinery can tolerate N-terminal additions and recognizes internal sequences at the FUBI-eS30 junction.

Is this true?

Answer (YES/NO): YES